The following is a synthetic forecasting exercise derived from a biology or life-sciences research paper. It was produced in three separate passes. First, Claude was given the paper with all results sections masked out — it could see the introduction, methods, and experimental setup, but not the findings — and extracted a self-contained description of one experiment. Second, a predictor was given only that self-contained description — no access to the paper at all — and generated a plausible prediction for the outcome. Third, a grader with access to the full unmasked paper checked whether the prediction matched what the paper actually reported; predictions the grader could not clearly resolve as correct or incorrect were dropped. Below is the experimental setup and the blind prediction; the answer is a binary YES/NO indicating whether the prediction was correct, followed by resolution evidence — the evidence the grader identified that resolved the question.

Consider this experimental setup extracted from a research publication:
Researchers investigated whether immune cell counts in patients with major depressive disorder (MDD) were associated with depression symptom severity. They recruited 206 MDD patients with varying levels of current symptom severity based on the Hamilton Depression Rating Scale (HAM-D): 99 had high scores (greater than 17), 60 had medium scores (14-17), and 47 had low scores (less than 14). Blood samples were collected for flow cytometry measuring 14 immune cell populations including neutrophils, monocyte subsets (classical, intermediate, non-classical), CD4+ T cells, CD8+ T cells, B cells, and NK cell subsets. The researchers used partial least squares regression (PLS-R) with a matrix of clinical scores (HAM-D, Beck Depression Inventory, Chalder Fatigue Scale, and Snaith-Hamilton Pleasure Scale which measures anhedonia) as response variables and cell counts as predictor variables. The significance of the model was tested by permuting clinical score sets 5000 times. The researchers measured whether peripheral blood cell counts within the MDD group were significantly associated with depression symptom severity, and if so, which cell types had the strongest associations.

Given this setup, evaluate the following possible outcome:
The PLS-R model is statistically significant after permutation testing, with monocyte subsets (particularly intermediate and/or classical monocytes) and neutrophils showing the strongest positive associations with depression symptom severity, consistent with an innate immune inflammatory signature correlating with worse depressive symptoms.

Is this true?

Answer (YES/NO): NO